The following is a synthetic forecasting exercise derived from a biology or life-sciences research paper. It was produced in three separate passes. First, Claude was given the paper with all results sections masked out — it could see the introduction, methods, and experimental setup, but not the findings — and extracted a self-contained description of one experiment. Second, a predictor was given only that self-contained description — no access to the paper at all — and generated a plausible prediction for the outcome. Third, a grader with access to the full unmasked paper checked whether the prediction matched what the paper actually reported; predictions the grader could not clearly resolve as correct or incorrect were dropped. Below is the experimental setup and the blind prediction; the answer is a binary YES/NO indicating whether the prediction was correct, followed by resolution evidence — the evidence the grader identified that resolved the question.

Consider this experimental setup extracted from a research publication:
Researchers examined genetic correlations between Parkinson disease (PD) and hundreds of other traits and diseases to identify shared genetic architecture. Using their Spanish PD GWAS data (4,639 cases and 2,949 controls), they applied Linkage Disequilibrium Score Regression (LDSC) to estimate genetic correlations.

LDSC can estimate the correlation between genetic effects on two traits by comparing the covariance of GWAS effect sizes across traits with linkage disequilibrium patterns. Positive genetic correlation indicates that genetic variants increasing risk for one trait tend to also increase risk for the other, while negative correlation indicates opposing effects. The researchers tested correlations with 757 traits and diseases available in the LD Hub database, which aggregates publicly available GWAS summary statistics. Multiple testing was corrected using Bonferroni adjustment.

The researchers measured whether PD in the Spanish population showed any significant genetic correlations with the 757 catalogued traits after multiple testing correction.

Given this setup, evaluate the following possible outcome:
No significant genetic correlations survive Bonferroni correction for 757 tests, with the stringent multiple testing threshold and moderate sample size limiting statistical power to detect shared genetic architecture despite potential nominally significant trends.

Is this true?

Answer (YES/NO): YES